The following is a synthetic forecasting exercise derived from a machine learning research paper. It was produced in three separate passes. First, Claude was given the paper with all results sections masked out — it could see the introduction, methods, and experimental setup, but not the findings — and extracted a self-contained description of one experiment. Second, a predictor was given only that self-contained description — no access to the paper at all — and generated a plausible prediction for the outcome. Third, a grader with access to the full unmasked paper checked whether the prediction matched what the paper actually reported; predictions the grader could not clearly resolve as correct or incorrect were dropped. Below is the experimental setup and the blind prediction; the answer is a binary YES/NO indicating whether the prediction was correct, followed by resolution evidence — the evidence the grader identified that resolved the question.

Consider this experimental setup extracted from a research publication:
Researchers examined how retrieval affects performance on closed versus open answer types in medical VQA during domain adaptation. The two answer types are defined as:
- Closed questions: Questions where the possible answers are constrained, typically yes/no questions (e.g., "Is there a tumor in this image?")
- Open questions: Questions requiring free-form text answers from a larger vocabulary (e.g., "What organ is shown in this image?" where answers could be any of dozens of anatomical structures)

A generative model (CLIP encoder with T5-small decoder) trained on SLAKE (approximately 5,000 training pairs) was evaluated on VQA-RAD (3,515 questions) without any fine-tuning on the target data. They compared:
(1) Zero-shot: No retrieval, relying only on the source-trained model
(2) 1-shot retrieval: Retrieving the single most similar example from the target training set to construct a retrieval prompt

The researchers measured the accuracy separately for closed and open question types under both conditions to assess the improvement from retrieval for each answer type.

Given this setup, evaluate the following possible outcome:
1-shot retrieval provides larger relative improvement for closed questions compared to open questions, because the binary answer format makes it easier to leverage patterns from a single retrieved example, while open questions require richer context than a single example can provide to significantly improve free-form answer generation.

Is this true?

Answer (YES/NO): NO